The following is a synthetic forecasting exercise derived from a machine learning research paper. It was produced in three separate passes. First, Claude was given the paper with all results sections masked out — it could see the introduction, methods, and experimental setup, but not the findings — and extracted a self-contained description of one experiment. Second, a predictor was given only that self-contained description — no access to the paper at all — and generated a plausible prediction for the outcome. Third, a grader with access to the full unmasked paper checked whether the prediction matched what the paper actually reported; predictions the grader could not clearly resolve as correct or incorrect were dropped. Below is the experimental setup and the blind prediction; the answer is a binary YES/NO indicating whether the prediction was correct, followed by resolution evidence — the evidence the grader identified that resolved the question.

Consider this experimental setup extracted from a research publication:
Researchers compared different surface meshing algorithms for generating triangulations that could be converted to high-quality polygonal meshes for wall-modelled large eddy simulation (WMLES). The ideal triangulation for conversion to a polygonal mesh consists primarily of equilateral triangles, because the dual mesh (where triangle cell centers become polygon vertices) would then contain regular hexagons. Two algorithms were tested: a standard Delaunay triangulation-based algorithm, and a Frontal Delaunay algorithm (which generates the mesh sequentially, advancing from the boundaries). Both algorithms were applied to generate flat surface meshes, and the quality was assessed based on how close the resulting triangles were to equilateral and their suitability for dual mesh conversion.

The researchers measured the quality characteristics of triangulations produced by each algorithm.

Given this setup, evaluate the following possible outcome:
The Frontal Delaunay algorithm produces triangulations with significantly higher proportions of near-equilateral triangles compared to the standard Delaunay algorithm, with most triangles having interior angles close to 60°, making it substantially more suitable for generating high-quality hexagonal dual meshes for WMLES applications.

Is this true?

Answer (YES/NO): YES